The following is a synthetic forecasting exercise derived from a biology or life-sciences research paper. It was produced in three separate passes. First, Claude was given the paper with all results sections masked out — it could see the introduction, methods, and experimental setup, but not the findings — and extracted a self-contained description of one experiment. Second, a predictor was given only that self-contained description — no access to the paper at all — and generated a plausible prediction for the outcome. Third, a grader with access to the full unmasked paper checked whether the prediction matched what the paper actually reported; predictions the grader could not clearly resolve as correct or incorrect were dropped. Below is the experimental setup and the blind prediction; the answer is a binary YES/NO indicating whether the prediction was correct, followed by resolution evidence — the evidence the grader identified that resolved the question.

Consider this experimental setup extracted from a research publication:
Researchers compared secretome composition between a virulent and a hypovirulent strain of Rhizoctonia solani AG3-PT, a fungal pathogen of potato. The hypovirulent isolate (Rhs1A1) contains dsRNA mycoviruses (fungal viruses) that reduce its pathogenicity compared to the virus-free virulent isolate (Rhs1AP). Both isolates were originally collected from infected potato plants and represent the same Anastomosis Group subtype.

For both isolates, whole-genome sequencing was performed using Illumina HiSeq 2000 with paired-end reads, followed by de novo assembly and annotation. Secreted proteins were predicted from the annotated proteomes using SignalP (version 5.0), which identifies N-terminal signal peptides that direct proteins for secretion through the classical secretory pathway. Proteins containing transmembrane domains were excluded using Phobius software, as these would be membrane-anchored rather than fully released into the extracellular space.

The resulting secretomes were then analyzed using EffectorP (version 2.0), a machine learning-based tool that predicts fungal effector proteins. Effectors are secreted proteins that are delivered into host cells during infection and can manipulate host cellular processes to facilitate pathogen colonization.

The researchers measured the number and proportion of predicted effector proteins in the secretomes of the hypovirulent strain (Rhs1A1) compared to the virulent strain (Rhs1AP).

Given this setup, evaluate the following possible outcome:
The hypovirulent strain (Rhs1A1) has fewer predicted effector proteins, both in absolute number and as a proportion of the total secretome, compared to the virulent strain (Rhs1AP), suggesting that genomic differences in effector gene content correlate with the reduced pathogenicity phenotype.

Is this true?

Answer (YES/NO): NO